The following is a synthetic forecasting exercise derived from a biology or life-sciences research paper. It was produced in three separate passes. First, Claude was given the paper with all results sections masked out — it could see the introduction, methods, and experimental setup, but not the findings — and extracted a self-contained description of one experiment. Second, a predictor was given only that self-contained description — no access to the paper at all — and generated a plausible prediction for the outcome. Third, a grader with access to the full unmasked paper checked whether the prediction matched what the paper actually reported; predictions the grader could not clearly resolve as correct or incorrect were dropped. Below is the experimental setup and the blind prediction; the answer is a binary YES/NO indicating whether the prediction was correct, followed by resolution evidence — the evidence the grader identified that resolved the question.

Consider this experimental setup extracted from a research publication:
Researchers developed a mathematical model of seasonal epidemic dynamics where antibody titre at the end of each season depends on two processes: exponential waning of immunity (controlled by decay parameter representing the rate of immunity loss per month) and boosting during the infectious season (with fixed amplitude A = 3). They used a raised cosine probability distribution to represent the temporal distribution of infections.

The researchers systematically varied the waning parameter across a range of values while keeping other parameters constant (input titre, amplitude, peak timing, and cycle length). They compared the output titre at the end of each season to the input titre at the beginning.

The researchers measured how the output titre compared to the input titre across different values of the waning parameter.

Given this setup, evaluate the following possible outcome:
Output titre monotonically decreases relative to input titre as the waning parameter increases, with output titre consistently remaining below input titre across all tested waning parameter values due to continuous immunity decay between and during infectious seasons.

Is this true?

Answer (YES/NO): NO